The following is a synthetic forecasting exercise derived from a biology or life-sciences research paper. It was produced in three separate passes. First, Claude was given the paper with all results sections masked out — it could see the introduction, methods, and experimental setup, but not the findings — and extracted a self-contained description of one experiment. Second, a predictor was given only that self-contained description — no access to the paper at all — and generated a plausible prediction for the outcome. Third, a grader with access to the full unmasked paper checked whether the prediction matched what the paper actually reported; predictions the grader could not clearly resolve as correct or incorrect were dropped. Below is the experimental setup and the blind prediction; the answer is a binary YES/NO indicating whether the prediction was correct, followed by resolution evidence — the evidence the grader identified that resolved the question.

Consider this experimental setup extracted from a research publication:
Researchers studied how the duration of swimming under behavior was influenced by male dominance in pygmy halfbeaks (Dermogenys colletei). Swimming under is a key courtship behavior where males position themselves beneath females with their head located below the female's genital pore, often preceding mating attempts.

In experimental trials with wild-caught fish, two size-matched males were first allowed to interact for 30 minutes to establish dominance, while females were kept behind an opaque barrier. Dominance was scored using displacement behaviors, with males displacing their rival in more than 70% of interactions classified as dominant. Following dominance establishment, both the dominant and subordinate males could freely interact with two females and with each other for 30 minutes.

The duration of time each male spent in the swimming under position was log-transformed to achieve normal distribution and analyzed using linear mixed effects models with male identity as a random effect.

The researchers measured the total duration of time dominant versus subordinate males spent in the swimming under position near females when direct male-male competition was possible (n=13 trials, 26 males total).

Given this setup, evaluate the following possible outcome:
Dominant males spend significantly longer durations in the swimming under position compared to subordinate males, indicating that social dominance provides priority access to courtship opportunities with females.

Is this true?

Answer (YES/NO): YES